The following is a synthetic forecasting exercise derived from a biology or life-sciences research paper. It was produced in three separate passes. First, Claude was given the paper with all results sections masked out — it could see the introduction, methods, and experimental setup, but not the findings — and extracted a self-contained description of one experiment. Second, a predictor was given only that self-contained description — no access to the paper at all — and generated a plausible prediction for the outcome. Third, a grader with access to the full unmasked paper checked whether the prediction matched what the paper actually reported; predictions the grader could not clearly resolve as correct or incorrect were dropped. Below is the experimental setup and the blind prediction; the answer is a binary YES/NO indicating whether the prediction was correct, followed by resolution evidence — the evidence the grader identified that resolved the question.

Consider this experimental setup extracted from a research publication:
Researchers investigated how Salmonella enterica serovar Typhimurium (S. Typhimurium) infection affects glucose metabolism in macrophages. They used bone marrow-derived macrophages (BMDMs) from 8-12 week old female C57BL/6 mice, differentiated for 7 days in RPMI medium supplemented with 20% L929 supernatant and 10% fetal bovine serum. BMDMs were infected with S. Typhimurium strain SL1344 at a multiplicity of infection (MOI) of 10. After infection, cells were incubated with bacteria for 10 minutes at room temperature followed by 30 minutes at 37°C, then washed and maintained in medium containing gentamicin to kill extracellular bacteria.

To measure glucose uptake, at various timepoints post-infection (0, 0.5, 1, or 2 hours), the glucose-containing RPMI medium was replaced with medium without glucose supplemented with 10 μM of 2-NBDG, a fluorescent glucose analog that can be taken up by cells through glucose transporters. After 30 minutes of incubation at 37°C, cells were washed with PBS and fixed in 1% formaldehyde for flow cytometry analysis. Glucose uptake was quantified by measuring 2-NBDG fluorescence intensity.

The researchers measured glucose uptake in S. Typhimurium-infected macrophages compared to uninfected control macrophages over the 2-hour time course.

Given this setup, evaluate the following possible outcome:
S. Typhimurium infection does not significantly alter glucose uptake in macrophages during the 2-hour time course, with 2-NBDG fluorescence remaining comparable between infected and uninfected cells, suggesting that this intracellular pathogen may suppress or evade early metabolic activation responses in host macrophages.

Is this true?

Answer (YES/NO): NO